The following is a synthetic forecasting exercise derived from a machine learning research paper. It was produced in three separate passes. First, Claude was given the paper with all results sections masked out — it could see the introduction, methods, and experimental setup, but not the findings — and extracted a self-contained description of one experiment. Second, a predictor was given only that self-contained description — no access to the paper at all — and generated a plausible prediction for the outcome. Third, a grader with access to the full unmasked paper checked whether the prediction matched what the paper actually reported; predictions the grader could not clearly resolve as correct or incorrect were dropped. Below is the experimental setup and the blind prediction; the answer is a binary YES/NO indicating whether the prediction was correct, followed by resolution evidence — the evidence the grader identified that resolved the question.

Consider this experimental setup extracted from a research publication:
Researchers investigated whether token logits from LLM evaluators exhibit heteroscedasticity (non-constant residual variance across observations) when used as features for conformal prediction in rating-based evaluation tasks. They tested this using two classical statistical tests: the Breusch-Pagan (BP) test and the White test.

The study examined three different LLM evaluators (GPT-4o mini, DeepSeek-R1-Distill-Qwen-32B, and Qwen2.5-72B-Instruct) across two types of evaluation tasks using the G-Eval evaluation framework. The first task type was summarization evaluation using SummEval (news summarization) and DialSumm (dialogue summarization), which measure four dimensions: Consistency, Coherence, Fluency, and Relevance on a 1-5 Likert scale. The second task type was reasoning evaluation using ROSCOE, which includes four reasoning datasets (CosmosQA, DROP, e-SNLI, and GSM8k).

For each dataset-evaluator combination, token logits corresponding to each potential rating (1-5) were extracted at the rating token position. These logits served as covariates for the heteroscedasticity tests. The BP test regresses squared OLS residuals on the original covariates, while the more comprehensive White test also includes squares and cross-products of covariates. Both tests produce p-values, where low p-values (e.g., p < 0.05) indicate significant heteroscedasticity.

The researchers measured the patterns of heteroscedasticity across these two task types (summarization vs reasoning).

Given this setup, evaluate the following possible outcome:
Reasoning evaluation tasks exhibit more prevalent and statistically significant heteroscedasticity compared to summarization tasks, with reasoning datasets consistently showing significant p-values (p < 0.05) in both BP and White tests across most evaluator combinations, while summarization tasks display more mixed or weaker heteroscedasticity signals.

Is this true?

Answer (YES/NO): NO